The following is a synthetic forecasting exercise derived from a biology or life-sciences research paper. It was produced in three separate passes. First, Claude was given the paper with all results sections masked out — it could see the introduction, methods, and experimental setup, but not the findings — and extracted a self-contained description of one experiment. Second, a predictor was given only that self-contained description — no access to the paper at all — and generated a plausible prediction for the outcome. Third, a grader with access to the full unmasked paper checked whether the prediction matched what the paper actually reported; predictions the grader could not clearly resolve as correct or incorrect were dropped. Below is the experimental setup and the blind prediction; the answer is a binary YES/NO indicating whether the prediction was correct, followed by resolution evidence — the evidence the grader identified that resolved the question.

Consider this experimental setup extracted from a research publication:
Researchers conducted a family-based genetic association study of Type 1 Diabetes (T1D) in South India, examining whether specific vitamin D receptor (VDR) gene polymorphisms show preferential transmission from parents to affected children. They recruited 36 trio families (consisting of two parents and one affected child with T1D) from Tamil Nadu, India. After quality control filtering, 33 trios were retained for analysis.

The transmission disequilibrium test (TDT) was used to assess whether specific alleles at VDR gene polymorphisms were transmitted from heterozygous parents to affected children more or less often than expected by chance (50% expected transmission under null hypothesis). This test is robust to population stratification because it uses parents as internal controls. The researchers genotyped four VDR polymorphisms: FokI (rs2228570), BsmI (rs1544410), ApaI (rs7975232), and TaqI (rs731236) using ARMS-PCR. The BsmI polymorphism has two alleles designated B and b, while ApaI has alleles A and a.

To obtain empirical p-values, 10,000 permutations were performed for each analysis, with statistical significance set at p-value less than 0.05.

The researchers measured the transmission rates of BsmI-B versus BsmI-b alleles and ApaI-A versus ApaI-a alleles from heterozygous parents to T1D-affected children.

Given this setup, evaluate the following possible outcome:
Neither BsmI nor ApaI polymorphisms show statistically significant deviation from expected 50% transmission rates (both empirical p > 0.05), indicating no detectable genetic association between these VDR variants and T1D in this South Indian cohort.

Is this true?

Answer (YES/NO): NO